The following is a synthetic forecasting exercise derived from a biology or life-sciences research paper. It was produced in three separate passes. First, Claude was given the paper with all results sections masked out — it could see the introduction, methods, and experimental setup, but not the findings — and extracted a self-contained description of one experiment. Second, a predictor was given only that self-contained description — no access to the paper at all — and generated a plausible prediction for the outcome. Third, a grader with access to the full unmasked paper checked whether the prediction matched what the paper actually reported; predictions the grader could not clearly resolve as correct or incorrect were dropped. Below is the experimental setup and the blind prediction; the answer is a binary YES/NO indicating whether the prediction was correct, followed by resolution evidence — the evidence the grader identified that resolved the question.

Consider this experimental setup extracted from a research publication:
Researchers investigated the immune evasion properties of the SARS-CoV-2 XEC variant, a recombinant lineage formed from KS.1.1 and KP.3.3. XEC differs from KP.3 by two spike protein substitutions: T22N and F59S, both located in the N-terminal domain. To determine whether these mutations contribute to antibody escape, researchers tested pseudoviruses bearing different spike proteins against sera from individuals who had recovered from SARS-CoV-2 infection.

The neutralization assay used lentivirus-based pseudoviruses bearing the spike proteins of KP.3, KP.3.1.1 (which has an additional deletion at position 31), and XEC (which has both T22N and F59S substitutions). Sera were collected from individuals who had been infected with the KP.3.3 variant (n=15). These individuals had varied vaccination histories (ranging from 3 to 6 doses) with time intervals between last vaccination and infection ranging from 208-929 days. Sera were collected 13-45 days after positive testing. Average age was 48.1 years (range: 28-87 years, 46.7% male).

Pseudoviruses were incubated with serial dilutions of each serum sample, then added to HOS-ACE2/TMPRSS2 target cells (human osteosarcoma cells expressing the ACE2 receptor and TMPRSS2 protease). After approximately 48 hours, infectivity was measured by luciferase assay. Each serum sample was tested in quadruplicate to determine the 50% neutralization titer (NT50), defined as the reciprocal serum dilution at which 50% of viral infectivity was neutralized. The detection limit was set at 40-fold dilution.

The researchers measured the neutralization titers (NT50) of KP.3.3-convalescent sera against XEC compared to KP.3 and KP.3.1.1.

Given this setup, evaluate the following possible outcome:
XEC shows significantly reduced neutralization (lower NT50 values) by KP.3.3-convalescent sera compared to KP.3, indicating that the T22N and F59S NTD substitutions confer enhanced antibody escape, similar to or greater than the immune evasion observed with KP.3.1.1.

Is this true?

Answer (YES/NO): YES